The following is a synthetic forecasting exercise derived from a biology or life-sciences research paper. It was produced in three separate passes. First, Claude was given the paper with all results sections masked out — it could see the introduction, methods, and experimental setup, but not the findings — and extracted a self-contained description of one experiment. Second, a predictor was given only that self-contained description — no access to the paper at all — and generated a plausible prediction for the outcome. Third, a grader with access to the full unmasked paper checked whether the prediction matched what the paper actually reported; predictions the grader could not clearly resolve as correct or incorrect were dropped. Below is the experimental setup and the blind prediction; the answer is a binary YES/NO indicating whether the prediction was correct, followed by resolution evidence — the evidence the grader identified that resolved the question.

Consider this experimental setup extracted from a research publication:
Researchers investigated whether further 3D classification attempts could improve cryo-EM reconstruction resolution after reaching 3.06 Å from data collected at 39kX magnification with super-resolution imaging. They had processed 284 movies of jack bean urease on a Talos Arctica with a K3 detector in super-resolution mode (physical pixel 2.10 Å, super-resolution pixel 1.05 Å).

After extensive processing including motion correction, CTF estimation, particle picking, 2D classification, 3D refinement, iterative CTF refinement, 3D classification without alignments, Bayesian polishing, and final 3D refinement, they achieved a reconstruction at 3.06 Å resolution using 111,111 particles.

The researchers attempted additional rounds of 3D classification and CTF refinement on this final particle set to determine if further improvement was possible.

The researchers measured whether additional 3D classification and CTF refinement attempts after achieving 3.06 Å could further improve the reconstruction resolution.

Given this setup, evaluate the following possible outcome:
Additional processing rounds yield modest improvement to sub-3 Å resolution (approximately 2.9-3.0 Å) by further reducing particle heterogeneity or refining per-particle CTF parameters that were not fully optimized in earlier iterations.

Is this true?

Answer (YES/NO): NO